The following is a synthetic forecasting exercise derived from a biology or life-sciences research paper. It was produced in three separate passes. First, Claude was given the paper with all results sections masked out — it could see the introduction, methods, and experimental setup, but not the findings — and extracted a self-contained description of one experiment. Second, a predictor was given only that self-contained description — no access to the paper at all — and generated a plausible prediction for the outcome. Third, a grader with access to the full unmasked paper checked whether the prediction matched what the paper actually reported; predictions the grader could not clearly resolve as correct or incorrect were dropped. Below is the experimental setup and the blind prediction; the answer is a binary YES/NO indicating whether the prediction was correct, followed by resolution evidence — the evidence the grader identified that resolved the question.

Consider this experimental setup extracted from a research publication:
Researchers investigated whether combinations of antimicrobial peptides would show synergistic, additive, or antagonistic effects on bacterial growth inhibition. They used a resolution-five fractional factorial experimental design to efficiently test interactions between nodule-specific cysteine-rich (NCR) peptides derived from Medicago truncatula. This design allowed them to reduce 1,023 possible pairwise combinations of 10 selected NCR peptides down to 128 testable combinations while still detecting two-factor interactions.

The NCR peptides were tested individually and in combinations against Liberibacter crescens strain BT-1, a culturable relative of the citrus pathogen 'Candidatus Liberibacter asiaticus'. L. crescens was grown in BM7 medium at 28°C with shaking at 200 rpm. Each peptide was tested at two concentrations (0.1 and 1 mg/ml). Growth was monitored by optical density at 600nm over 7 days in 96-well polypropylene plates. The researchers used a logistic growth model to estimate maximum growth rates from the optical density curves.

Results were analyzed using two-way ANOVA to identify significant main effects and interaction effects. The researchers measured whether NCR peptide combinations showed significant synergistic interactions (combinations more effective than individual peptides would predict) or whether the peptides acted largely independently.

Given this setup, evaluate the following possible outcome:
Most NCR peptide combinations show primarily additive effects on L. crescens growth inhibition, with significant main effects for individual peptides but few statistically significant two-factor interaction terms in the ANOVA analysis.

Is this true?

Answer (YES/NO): YES